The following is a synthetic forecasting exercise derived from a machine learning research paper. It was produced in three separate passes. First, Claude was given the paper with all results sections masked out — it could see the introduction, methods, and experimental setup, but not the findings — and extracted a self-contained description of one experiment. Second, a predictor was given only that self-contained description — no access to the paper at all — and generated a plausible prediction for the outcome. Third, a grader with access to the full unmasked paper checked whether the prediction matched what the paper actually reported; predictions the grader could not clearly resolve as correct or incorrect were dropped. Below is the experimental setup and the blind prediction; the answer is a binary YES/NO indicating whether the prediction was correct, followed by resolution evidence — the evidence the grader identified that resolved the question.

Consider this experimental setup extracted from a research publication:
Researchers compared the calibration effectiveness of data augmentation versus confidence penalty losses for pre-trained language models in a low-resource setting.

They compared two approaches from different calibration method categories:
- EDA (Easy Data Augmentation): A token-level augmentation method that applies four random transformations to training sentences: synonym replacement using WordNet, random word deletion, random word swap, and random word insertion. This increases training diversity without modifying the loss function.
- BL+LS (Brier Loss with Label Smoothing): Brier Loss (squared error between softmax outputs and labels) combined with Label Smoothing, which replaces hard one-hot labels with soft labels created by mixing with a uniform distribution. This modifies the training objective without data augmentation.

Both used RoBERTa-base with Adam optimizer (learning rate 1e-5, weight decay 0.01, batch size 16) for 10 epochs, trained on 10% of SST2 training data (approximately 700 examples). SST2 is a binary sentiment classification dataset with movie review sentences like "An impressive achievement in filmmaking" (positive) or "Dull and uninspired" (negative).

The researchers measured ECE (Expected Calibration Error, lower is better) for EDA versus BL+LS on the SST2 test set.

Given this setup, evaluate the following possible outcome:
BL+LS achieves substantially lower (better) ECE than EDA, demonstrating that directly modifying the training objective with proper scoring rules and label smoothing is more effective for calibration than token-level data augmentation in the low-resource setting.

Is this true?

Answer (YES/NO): NO